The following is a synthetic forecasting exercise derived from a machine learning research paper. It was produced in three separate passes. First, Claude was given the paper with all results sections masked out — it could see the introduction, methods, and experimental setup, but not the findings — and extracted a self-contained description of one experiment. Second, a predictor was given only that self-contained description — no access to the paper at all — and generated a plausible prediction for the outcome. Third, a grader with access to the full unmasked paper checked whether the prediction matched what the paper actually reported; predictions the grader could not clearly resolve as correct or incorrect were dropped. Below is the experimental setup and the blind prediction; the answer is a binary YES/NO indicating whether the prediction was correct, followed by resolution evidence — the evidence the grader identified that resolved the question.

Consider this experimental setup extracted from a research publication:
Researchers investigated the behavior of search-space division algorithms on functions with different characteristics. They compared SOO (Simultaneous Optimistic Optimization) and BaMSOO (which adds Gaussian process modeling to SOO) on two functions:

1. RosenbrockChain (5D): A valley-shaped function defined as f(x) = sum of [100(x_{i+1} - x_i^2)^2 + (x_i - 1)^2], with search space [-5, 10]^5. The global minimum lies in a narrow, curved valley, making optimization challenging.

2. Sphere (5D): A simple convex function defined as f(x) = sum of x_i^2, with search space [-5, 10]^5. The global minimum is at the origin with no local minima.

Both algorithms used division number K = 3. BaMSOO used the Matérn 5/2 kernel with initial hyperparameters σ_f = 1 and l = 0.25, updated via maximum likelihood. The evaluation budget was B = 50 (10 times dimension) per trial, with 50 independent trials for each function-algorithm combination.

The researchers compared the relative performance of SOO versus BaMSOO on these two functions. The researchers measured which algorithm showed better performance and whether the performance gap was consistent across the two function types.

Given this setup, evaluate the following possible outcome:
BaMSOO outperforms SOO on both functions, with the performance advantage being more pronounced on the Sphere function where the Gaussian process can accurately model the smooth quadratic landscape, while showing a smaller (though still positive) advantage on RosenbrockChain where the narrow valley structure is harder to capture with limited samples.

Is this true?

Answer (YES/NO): YES